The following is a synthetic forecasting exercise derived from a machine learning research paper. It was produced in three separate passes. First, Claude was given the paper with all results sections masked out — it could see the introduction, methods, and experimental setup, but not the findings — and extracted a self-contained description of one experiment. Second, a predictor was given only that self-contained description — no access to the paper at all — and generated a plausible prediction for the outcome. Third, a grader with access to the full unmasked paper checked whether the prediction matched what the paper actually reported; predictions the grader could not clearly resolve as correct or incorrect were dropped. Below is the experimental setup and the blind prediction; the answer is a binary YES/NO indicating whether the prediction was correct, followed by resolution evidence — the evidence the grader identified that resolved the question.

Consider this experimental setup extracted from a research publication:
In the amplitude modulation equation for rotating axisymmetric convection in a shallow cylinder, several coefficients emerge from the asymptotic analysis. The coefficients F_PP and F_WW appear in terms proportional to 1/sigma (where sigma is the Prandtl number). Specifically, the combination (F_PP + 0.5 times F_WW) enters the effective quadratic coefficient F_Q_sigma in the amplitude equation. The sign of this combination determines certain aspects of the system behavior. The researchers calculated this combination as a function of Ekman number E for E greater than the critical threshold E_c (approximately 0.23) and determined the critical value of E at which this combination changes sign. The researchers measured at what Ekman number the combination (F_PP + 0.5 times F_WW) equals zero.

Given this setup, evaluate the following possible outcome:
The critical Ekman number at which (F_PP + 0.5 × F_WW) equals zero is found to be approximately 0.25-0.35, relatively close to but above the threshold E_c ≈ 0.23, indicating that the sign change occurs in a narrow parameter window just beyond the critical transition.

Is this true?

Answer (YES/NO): NO